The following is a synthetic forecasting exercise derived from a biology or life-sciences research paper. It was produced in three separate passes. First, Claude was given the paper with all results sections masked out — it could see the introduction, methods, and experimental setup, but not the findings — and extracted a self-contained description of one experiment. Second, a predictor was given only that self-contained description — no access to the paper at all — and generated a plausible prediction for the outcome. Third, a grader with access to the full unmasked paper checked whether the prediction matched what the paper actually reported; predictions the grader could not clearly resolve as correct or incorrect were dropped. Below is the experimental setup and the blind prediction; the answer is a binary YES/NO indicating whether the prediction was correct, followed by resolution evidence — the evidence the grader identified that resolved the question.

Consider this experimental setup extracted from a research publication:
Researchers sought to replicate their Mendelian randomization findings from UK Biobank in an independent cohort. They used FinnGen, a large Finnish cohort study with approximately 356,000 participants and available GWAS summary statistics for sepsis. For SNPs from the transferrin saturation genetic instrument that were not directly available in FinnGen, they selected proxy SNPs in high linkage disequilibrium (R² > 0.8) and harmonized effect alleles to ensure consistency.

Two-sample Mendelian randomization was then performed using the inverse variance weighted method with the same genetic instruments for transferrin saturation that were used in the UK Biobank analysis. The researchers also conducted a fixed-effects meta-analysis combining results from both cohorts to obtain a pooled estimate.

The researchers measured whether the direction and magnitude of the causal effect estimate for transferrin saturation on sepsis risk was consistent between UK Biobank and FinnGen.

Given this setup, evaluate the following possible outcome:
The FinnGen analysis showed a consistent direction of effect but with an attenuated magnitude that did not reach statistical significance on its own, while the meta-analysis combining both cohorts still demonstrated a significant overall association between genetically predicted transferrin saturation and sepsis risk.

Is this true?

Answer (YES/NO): YES